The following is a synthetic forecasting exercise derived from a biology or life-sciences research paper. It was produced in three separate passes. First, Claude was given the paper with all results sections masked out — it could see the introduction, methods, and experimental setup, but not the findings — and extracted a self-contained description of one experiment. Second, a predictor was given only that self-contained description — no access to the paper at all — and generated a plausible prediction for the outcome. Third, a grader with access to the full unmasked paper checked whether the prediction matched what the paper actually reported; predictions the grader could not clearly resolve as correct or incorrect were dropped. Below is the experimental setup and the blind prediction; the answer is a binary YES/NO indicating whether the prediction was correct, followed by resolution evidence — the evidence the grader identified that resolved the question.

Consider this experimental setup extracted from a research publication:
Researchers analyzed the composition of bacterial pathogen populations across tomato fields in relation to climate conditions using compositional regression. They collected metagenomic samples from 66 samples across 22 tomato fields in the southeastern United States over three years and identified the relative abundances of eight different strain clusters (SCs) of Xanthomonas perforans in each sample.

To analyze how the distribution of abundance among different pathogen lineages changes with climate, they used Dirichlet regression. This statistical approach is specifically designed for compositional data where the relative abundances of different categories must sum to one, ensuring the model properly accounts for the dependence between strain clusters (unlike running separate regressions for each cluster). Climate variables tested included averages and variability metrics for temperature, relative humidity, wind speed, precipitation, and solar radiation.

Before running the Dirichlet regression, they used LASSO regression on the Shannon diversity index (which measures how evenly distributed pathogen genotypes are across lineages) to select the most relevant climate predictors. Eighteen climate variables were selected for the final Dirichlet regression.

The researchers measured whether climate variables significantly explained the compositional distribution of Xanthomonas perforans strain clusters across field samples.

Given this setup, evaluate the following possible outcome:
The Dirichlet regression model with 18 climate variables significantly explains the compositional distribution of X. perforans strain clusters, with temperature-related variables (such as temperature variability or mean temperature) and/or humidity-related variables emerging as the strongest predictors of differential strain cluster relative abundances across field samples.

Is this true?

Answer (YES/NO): YES